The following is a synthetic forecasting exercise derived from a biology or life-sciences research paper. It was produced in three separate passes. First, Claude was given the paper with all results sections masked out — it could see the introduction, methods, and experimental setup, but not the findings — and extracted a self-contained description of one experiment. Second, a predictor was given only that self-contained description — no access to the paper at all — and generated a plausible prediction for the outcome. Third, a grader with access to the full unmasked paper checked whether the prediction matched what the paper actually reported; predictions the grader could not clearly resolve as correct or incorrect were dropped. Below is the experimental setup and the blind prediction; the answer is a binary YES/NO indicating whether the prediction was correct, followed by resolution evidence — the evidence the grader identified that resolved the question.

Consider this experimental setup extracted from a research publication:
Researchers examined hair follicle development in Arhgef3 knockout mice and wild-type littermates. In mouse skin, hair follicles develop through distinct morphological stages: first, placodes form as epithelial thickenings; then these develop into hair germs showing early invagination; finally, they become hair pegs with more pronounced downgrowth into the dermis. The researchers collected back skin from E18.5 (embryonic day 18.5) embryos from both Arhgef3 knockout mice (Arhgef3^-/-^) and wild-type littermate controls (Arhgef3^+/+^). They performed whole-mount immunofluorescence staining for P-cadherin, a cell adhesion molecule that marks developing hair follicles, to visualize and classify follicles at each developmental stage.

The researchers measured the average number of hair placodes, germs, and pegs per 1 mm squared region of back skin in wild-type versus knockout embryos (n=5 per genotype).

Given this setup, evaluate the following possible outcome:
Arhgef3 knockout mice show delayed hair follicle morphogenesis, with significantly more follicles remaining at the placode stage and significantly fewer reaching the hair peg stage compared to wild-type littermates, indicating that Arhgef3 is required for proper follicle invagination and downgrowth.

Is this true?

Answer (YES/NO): NO